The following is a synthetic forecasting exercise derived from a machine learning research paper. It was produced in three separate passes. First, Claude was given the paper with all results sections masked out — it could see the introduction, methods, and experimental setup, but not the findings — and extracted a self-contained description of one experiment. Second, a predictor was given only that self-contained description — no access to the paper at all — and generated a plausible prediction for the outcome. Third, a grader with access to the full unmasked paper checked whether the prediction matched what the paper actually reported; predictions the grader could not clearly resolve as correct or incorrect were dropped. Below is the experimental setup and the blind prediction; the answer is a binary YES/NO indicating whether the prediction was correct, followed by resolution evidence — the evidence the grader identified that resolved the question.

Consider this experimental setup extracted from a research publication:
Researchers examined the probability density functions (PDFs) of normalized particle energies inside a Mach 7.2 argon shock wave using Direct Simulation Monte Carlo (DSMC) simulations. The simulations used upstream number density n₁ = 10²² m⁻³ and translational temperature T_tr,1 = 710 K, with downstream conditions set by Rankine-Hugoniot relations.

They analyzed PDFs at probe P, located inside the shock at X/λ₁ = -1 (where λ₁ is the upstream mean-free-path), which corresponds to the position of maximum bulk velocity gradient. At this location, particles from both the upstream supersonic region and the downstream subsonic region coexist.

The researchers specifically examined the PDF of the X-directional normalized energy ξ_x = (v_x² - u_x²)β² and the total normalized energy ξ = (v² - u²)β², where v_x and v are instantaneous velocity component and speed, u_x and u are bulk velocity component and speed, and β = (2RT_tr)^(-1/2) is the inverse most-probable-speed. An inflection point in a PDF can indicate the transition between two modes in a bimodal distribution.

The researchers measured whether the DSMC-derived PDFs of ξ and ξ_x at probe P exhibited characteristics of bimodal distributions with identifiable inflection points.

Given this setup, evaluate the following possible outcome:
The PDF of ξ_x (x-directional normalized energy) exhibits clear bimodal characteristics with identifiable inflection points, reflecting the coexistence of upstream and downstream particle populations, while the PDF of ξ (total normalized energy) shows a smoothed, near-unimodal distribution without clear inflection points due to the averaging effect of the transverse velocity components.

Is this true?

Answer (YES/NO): NO